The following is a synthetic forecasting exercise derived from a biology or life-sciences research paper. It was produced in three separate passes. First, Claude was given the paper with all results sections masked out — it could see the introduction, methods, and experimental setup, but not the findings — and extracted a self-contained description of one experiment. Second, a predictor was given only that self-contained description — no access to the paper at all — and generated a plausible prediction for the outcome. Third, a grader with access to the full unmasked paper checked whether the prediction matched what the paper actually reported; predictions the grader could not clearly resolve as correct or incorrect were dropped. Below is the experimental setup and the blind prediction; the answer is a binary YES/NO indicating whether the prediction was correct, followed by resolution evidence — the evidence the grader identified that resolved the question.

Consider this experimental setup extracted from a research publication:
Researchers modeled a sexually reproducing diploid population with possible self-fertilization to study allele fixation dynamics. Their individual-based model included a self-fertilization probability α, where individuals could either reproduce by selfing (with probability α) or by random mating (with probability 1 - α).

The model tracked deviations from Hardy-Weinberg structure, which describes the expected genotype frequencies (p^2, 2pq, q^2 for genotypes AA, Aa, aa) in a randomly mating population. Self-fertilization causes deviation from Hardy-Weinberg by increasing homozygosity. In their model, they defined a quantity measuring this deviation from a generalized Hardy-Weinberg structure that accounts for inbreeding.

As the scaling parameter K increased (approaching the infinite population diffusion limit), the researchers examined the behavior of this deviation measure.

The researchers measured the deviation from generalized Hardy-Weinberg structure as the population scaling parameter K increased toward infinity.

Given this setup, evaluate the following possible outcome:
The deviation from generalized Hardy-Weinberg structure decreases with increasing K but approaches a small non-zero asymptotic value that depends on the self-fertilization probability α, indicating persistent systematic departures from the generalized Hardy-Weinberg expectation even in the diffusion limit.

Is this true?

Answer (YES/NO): NO